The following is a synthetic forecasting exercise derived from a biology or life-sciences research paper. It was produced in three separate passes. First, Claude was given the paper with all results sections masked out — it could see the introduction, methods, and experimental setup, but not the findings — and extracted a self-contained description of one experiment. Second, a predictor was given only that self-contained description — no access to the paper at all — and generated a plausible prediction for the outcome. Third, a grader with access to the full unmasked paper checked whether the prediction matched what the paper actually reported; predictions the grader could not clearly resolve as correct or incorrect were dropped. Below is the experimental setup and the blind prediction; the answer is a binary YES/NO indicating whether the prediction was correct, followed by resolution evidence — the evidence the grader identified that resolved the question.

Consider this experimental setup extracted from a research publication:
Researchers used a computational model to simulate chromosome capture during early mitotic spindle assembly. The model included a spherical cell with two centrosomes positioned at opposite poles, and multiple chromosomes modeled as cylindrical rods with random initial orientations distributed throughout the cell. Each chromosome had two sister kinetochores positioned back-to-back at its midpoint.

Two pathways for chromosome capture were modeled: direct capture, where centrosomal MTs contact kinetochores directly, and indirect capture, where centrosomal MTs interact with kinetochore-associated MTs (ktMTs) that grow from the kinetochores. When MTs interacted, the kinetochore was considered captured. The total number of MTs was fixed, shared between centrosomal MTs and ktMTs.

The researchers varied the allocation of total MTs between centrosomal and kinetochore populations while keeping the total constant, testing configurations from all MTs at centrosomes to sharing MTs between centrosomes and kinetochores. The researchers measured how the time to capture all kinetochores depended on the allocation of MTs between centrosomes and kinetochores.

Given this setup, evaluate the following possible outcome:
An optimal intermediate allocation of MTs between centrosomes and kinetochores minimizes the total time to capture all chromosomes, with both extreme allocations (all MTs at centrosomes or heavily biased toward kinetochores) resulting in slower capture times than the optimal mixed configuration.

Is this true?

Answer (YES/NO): YES